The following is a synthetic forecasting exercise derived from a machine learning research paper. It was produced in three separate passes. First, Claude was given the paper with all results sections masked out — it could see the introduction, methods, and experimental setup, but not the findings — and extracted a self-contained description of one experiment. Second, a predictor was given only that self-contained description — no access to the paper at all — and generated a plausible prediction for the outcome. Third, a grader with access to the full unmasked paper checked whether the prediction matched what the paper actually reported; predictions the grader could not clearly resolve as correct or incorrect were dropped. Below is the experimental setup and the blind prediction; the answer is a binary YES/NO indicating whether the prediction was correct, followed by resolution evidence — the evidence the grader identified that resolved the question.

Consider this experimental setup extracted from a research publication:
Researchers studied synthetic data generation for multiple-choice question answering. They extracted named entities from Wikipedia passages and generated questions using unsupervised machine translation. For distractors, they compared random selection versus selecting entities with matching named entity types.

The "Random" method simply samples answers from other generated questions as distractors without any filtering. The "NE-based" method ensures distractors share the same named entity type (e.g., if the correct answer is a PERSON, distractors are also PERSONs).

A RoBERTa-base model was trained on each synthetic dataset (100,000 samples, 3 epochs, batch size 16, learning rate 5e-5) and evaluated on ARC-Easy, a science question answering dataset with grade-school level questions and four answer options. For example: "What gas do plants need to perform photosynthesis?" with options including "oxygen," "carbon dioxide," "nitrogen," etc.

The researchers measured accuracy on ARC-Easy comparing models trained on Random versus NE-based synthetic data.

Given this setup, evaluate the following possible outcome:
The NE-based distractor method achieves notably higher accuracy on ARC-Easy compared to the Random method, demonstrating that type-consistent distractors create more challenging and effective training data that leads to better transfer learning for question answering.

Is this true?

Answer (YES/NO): NO